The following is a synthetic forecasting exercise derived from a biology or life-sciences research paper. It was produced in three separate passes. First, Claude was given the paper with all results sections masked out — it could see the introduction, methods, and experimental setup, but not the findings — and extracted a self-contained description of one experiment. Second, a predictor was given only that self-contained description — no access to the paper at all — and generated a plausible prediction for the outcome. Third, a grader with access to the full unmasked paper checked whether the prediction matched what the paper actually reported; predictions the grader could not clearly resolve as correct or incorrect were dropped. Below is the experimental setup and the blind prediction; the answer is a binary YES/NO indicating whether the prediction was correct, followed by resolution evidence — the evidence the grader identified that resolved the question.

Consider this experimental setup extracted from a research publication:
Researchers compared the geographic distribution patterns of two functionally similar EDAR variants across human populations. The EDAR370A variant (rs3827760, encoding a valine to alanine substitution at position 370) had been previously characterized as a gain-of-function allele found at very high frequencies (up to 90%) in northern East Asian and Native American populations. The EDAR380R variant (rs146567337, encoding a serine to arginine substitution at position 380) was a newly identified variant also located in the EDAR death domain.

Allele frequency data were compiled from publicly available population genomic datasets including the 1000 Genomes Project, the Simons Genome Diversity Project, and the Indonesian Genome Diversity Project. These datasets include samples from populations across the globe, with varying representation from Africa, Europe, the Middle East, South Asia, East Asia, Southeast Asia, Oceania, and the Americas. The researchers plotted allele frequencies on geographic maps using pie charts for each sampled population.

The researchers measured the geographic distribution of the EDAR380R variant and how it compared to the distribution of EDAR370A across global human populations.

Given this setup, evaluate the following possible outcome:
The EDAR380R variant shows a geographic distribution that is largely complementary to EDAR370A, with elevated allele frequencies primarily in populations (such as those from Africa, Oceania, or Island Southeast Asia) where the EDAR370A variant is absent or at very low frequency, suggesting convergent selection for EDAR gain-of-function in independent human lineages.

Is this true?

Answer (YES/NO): NO